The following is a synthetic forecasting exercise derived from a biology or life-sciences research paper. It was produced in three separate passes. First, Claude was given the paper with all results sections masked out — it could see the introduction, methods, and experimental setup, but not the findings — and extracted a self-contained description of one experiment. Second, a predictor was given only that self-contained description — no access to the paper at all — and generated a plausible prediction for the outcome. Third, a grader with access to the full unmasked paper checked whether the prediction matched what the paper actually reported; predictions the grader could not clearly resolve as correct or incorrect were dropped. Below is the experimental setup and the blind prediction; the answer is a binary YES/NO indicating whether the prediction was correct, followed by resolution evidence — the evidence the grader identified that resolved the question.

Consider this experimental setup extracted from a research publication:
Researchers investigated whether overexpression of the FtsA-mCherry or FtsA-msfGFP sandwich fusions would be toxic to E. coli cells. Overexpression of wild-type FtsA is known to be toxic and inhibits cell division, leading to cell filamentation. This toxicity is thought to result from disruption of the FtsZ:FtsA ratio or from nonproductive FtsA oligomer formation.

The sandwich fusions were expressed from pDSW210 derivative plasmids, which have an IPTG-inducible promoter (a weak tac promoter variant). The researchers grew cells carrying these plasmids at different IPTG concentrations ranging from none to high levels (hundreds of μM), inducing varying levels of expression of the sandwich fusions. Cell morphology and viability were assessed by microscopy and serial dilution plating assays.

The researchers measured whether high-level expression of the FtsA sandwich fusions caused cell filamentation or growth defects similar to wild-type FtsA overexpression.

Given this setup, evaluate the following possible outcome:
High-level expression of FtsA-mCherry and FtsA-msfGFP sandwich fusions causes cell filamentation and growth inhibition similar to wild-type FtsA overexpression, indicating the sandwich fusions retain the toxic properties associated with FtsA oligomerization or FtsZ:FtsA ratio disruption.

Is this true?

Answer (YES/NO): NO